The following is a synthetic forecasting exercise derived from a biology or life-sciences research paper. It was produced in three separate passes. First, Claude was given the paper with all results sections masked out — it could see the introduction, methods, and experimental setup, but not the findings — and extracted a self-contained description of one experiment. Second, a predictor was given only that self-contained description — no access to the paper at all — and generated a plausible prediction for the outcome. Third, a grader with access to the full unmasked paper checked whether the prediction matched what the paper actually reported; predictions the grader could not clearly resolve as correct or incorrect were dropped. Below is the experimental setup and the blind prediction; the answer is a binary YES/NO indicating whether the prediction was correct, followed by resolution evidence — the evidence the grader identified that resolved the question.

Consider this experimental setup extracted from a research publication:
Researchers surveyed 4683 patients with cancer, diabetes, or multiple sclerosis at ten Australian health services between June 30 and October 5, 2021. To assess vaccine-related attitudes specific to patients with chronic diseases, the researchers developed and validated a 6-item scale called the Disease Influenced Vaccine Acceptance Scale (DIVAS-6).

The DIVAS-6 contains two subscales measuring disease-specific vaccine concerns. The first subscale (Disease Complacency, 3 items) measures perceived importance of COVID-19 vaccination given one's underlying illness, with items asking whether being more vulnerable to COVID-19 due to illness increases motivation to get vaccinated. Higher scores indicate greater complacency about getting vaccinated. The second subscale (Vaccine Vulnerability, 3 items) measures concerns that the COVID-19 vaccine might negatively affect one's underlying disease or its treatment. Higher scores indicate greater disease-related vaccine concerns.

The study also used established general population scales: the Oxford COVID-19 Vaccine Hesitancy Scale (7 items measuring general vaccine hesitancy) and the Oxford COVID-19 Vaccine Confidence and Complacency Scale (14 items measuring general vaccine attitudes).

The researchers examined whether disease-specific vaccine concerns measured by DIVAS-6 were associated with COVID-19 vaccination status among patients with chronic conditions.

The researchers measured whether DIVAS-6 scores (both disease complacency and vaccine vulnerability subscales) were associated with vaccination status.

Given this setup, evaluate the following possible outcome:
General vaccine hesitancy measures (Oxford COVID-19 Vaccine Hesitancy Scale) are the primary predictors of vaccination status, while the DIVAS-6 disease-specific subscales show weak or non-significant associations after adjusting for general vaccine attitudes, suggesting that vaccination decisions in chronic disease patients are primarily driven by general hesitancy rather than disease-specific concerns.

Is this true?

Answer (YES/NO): NO